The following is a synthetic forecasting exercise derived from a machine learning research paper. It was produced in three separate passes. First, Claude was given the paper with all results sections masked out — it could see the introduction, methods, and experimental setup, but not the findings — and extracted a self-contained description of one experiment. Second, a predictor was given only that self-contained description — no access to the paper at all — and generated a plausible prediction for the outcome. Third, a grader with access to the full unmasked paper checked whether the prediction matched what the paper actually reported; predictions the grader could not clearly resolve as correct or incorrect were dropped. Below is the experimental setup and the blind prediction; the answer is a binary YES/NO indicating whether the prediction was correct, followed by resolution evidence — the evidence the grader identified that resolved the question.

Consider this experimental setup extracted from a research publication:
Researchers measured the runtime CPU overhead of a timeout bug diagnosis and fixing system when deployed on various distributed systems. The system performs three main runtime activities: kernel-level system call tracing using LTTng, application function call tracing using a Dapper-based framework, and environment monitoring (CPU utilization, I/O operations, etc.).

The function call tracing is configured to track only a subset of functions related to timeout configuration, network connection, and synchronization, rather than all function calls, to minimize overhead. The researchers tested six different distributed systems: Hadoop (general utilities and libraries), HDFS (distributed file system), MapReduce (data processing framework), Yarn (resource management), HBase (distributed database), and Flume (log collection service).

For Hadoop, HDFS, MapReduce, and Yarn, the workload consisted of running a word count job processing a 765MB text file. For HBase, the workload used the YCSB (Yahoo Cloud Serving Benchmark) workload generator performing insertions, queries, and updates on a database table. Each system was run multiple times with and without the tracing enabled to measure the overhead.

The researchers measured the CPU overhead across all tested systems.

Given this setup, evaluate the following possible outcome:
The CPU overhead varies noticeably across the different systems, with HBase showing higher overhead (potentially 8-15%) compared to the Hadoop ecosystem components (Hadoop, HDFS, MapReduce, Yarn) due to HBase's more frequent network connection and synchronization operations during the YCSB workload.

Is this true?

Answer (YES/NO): NO